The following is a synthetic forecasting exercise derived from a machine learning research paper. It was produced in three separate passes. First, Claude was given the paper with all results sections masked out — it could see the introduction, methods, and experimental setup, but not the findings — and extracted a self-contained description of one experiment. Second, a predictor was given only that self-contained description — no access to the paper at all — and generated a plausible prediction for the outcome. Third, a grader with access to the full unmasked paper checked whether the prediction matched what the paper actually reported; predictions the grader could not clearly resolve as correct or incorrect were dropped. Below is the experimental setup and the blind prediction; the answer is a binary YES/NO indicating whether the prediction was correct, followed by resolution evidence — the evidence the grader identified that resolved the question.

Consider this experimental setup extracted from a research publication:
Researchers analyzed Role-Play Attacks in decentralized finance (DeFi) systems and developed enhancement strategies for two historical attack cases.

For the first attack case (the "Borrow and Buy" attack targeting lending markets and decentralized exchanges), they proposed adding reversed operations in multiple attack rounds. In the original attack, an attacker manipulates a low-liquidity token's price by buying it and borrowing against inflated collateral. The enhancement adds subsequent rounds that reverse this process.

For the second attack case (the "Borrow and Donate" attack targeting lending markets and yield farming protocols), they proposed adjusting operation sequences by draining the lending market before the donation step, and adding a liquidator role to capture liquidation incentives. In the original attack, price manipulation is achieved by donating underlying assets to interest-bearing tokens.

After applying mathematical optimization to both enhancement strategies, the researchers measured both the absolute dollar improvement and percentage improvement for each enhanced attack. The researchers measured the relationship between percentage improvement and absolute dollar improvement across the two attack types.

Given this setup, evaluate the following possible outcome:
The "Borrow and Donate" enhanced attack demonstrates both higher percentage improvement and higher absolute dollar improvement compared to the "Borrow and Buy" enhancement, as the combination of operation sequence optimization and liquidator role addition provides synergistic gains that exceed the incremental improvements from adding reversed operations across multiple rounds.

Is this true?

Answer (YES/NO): NO